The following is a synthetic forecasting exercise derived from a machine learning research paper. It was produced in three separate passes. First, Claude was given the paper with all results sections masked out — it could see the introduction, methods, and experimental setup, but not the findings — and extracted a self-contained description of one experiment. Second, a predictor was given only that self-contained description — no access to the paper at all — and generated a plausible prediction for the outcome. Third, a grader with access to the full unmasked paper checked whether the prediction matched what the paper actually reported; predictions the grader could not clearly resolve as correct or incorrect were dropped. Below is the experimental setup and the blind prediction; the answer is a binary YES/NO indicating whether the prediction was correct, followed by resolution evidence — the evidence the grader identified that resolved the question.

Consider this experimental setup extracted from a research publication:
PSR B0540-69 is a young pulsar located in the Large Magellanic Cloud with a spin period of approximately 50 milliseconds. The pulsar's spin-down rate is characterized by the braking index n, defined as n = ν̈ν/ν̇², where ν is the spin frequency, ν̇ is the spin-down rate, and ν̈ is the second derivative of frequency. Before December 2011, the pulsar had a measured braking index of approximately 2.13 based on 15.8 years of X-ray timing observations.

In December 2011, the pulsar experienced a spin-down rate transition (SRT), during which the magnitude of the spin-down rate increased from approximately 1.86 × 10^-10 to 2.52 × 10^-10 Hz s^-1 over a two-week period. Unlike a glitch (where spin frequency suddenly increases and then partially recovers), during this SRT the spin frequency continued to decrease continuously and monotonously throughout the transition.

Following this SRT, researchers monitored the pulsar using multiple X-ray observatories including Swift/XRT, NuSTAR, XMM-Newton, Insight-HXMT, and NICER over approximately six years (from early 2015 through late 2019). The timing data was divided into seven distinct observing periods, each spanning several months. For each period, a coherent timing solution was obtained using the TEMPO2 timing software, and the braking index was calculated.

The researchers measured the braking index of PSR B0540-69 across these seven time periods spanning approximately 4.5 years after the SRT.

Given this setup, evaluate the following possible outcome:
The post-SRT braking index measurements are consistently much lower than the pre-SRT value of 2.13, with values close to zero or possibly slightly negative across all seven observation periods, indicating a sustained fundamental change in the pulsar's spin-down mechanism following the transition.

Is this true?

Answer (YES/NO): NO